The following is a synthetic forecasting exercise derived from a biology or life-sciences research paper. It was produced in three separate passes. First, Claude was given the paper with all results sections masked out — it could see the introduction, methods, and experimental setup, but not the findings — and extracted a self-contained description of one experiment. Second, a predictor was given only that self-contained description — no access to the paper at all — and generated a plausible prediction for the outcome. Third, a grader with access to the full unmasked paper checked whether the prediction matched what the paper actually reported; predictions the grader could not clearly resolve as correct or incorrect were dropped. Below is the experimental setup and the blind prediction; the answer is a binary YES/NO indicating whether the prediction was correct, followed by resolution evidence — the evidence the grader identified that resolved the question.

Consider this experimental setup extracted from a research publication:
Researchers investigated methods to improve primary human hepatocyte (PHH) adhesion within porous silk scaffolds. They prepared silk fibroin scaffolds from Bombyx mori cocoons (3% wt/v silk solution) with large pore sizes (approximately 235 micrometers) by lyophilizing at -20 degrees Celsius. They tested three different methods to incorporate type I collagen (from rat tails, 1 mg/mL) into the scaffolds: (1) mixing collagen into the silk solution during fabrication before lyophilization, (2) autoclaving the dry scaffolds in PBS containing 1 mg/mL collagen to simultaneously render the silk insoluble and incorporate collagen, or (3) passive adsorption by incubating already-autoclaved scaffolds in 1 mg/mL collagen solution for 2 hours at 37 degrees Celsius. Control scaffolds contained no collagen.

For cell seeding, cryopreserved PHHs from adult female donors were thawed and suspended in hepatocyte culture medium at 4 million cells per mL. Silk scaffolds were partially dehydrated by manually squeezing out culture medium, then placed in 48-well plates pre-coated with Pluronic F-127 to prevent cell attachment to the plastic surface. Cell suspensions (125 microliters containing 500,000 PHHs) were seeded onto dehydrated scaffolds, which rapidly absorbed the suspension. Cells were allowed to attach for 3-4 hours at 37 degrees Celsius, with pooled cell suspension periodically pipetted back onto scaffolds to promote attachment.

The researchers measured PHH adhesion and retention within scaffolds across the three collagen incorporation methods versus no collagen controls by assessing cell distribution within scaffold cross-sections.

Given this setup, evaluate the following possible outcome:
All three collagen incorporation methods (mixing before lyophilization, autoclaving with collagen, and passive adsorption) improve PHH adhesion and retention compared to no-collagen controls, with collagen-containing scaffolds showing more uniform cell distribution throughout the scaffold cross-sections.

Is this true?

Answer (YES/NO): NO